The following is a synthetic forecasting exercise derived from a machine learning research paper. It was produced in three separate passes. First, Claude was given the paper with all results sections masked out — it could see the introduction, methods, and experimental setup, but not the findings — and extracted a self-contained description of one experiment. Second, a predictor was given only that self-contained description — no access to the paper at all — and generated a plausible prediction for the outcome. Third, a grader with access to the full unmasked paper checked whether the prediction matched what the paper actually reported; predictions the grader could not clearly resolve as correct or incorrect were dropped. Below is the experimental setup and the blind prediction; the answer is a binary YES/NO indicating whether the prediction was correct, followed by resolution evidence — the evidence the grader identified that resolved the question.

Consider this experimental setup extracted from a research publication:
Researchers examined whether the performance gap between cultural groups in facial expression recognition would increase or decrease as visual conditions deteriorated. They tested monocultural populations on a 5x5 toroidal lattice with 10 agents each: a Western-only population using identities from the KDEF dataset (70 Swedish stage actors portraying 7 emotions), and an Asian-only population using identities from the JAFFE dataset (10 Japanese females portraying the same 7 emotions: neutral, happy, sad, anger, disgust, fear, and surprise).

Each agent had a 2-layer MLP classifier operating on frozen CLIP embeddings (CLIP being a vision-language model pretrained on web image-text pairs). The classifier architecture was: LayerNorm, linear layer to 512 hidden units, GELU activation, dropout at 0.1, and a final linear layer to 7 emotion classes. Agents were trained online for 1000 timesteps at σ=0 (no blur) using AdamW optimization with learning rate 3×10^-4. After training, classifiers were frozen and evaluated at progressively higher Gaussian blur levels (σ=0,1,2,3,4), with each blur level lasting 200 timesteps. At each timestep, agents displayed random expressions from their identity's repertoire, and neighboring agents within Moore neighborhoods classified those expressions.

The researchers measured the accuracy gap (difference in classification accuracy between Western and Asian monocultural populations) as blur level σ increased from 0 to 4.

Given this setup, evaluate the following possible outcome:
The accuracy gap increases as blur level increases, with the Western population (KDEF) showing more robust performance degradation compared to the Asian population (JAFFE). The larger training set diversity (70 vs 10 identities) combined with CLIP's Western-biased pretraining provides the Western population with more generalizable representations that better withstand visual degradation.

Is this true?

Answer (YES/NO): NO